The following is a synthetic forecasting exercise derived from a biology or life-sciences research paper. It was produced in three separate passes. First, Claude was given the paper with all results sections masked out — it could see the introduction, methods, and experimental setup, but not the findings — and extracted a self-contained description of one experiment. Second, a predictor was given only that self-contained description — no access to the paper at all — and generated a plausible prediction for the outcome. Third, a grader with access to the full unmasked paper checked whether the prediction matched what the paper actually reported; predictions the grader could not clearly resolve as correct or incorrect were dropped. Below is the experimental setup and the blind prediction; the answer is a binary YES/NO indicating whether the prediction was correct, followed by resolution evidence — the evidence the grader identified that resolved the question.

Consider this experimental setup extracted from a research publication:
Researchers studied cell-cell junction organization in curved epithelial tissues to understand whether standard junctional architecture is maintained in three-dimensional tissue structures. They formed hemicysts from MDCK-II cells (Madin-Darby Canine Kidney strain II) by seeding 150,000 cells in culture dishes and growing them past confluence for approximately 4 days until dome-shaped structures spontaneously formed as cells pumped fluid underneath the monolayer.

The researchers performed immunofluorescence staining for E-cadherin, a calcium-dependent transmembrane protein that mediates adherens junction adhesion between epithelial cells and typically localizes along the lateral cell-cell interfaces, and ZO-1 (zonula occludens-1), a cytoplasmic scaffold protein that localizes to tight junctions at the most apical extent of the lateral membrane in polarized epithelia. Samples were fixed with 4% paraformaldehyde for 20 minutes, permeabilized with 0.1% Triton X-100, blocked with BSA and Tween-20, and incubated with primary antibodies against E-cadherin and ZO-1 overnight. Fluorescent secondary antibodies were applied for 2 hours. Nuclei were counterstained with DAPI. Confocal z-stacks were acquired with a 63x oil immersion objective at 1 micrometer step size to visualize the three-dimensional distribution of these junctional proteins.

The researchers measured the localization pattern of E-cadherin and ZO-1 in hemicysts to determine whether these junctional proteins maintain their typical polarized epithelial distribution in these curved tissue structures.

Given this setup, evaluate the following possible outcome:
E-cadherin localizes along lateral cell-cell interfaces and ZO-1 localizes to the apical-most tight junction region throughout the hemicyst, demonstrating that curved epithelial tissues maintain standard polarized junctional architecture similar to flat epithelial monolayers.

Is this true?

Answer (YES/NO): YES